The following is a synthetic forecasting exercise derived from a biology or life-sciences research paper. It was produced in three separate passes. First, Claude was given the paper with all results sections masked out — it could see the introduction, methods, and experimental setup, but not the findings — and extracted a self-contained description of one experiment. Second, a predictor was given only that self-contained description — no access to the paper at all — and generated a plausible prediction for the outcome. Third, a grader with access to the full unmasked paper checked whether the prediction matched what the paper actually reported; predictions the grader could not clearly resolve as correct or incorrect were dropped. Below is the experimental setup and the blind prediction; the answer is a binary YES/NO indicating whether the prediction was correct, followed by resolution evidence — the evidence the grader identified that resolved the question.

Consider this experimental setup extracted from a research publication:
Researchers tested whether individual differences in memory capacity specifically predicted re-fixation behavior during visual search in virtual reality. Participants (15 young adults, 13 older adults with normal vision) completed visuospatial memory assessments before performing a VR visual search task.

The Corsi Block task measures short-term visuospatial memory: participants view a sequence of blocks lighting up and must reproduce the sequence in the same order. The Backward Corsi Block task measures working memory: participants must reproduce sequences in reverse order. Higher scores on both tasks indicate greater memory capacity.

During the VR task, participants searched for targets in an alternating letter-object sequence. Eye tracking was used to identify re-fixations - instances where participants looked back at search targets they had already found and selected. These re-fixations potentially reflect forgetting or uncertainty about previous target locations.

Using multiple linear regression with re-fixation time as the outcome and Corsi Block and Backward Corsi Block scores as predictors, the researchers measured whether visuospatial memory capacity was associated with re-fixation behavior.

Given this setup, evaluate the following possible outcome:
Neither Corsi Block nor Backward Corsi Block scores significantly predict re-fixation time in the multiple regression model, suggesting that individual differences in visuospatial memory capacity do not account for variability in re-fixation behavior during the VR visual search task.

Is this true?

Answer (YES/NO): NO